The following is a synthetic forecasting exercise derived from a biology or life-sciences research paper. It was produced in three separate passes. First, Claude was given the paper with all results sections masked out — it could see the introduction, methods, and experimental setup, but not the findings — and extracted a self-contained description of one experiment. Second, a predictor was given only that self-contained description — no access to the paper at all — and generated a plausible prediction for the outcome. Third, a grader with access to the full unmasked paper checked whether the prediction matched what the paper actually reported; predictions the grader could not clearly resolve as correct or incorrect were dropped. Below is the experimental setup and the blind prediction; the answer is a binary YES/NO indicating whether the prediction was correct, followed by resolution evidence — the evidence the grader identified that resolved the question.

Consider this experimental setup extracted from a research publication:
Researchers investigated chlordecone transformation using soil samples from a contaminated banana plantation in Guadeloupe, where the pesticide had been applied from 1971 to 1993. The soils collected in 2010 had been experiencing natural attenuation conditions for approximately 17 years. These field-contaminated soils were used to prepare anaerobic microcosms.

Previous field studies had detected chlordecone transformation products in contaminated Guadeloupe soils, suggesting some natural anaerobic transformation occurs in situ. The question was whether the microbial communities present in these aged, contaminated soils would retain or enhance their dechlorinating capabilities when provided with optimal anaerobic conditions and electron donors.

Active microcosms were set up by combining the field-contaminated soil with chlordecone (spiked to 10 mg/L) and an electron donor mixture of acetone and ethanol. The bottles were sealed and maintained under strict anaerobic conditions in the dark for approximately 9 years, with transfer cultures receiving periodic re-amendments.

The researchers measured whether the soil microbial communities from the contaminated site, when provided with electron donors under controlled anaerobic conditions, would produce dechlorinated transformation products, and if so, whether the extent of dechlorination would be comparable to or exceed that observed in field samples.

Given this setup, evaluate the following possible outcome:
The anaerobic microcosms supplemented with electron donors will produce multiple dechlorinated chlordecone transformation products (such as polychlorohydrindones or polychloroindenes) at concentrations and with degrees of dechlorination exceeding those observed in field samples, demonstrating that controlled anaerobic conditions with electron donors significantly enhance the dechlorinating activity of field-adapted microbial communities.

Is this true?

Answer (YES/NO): YES